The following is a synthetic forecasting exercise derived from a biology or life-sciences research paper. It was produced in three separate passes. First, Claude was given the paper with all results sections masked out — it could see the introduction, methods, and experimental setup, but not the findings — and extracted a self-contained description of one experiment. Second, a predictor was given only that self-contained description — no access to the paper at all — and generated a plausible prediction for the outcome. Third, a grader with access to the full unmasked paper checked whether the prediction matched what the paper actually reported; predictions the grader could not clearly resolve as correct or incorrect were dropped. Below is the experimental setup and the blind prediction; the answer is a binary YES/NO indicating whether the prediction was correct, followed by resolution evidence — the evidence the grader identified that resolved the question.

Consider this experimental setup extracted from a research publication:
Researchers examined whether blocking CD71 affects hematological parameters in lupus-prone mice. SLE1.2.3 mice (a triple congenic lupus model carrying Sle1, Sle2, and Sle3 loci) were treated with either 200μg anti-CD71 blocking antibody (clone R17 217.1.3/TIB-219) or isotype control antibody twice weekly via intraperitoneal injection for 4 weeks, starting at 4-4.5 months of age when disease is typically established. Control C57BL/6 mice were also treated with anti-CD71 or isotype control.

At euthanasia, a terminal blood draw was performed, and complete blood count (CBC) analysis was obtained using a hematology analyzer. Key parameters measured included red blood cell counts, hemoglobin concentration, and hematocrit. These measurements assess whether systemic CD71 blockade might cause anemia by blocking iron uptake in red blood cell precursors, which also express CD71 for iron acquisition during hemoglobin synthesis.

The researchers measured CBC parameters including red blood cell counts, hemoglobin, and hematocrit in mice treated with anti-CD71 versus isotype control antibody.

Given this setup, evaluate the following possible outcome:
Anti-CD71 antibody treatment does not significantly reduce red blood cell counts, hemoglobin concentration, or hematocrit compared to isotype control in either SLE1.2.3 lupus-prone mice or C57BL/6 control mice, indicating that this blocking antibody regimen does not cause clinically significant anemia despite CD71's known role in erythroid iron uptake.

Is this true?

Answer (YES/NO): YES